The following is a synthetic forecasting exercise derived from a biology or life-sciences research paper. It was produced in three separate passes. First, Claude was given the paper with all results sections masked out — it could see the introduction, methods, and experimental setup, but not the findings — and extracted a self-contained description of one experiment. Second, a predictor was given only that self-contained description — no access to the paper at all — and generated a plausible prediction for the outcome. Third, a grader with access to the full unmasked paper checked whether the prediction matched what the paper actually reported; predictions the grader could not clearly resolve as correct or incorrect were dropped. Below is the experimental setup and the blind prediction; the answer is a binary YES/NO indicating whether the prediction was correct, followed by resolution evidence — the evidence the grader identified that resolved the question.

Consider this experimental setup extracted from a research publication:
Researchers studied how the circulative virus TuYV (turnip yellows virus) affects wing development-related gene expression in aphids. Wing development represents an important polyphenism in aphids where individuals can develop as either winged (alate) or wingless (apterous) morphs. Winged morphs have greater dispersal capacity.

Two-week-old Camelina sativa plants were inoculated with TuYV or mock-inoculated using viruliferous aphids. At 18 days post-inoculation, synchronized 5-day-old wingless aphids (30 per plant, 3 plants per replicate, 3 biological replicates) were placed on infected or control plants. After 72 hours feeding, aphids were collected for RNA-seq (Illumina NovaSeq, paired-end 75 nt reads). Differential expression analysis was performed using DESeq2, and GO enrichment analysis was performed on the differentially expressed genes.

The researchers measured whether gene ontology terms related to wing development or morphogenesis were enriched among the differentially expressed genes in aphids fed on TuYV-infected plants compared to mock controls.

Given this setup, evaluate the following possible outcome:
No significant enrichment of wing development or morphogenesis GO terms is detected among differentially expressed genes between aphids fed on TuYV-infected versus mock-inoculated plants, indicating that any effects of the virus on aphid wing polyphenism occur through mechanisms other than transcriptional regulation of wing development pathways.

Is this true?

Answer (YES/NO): NO